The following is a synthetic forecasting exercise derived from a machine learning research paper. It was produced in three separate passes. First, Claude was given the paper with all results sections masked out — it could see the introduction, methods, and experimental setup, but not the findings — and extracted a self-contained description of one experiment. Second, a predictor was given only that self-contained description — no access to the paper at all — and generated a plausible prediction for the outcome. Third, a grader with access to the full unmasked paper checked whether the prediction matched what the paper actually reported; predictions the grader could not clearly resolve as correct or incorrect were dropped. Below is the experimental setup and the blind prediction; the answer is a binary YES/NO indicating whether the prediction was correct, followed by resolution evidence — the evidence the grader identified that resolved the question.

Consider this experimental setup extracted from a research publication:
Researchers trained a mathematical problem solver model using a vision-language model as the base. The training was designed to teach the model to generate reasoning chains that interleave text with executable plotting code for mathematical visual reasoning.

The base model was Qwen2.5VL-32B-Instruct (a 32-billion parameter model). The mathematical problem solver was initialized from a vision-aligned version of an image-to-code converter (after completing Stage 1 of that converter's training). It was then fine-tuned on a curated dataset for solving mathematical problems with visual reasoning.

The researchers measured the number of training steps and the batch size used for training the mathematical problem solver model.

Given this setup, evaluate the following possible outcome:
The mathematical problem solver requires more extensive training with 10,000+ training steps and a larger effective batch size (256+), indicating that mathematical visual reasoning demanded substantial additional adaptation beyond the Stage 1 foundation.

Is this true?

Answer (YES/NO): NO